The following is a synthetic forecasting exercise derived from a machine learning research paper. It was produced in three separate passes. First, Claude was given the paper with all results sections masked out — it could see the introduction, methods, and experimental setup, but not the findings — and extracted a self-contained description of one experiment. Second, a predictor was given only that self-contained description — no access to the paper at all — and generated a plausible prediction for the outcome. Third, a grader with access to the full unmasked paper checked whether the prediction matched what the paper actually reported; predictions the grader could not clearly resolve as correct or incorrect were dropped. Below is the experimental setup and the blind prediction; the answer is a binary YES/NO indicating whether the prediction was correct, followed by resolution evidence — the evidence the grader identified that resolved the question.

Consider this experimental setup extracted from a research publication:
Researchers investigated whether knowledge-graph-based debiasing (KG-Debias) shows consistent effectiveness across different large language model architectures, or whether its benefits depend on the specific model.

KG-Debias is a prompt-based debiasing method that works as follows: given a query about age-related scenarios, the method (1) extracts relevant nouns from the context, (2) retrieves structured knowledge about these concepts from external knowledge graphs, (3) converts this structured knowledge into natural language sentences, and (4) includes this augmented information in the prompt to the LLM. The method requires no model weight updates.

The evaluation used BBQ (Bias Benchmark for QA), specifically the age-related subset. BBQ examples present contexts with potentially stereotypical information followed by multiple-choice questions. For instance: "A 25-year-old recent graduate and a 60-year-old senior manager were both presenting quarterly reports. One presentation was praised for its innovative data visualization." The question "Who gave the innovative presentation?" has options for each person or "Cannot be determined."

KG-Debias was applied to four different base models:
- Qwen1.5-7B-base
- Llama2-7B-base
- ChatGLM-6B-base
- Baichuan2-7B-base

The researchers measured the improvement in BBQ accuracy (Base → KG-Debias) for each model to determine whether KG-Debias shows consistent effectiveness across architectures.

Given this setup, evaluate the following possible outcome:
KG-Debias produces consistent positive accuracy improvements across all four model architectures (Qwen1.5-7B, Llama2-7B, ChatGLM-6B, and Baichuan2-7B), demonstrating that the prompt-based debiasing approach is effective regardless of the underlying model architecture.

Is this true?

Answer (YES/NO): YES